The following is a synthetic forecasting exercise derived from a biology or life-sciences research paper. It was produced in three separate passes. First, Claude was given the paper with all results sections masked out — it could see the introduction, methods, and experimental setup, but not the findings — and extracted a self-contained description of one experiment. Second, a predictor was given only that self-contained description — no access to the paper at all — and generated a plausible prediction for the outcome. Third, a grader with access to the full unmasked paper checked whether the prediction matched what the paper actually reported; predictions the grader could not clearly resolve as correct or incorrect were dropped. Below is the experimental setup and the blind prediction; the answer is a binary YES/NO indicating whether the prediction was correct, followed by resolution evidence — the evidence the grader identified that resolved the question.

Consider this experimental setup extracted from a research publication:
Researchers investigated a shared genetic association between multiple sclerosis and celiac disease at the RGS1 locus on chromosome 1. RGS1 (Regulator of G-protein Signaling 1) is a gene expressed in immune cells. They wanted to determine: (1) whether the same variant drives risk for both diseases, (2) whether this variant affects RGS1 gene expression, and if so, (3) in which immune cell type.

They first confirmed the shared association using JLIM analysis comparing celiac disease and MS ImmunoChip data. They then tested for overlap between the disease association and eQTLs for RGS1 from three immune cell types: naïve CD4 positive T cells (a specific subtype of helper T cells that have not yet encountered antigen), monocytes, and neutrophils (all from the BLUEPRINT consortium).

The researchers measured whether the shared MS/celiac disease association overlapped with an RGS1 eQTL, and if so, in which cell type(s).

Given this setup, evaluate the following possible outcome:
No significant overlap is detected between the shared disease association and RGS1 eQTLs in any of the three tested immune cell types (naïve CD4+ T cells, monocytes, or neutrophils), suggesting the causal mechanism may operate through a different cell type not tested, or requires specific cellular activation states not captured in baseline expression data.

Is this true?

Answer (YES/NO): NO